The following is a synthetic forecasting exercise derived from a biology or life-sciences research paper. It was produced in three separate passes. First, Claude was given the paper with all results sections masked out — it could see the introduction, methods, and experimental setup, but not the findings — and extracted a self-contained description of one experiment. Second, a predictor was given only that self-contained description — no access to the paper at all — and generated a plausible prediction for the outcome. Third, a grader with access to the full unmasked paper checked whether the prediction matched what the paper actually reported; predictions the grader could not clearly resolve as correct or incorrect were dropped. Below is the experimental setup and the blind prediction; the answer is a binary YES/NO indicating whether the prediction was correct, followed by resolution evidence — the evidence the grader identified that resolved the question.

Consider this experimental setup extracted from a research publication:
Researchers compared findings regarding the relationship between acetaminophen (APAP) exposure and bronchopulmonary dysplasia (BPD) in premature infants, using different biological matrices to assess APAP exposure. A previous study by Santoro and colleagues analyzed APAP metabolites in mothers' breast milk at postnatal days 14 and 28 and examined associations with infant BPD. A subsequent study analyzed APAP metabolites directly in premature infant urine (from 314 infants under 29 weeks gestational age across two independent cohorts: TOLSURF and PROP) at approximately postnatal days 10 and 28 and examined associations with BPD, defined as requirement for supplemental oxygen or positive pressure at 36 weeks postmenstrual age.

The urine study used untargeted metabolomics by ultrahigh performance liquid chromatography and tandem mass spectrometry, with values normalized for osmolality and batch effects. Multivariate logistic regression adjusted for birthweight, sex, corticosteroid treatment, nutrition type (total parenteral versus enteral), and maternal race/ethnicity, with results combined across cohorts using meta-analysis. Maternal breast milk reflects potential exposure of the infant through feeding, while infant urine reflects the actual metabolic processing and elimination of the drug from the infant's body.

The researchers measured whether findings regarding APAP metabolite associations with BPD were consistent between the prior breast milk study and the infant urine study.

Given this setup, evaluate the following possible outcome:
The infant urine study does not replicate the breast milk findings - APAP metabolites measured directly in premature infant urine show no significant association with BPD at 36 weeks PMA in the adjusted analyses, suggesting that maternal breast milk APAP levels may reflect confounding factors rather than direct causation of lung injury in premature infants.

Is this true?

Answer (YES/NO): YES